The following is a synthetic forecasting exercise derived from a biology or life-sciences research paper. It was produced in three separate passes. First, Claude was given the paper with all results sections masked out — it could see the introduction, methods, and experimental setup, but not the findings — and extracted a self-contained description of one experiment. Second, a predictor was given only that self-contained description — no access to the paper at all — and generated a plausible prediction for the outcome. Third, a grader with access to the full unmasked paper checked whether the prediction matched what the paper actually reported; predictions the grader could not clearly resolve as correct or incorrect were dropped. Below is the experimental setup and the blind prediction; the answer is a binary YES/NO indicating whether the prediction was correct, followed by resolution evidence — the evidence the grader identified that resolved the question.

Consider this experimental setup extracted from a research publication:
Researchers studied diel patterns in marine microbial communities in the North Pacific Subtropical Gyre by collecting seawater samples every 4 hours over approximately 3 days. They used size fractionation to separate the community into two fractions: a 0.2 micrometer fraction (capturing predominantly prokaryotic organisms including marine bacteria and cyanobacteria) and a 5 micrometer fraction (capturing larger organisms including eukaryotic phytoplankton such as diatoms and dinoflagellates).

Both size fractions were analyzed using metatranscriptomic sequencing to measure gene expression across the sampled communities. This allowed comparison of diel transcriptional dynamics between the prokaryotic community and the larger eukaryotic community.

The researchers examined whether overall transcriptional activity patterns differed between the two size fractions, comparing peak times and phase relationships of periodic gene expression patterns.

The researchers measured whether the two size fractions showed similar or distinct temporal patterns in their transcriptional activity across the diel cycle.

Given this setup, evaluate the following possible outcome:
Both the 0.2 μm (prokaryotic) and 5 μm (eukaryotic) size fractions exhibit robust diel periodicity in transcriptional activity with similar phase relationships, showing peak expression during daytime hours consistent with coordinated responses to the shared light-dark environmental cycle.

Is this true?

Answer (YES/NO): NO